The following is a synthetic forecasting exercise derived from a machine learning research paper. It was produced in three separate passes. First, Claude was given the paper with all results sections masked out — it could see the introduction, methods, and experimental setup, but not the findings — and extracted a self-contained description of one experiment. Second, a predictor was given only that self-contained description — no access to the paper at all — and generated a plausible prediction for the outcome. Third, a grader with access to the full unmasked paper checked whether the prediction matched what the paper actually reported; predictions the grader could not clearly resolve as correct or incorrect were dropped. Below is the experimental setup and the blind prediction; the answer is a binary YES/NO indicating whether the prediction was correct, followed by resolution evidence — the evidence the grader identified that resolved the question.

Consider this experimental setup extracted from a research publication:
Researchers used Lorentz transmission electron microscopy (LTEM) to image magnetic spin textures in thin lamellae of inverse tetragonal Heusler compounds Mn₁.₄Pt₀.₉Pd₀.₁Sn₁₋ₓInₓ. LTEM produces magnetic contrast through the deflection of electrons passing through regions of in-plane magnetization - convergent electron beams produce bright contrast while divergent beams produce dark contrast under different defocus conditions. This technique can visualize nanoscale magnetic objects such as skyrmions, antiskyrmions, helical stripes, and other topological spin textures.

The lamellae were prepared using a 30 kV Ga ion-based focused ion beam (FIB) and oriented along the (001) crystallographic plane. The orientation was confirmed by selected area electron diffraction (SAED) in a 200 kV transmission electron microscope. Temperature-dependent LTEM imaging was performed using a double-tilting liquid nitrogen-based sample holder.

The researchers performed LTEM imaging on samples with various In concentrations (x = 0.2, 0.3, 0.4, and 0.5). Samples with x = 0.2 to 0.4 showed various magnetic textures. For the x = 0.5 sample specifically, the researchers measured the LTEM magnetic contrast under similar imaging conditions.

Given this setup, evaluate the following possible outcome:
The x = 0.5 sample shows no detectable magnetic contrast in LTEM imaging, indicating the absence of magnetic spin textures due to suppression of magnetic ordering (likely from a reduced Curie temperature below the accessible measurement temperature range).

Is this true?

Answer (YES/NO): YES